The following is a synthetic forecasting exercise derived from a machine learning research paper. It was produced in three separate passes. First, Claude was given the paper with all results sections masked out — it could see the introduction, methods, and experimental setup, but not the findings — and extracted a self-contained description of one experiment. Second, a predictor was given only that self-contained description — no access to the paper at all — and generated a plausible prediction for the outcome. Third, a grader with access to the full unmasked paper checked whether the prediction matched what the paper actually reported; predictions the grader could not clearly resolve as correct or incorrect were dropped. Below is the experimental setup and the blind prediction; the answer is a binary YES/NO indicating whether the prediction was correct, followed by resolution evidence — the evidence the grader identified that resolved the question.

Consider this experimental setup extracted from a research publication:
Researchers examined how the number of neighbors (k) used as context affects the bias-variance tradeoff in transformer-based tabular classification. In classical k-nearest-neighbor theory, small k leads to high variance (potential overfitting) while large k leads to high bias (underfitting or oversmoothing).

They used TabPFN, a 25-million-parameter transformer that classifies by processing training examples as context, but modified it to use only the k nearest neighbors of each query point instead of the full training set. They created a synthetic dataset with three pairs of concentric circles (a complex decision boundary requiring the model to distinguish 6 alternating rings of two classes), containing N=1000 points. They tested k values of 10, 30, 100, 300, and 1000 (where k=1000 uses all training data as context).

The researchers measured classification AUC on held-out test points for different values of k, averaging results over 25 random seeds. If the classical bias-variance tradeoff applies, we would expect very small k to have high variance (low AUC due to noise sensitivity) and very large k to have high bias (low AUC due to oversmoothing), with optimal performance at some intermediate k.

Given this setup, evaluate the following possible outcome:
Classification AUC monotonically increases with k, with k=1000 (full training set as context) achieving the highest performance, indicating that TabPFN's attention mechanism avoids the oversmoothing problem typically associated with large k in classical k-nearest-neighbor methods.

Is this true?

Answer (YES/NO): NO